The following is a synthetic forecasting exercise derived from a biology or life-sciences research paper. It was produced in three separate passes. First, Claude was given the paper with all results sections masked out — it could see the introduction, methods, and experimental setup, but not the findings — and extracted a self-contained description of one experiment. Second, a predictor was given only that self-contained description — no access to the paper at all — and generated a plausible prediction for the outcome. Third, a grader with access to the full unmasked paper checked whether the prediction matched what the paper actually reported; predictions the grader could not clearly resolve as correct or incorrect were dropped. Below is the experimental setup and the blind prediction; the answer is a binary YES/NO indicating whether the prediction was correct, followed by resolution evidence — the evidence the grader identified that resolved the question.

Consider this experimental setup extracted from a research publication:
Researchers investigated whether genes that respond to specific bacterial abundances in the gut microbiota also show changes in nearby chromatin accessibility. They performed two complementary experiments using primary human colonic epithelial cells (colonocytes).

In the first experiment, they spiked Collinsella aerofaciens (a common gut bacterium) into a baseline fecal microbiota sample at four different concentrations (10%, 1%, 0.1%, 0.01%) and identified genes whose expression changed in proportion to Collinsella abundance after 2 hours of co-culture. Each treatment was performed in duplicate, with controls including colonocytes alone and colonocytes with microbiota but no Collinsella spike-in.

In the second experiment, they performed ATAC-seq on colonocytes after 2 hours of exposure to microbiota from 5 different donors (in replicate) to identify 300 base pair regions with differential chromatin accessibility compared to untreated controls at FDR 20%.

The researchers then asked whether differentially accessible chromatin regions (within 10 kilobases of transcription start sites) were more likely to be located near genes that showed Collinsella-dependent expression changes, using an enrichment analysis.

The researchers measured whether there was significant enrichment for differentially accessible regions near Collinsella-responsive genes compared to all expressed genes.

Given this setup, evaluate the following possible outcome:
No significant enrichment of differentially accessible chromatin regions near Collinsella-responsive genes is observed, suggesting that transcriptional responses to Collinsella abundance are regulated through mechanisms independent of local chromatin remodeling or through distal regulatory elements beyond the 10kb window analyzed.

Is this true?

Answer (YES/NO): NO